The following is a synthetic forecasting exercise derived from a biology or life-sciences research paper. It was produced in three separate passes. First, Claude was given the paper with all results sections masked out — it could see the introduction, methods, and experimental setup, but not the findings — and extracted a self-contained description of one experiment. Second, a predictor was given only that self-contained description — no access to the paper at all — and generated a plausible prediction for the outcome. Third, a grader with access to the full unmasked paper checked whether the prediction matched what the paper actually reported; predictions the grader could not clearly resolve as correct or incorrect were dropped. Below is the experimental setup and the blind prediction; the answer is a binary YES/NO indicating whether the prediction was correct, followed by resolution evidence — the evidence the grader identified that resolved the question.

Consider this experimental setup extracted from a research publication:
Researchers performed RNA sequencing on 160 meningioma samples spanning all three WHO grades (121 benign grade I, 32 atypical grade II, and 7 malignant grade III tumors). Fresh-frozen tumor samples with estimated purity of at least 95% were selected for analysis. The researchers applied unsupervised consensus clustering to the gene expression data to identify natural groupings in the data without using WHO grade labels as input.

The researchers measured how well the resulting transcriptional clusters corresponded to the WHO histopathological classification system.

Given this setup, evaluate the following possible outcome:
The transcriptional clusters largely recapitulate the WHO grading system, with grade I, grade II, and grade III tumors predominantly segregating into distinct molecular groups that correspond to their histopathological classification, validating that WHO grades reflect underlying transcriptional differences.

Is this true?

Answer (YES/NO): NO